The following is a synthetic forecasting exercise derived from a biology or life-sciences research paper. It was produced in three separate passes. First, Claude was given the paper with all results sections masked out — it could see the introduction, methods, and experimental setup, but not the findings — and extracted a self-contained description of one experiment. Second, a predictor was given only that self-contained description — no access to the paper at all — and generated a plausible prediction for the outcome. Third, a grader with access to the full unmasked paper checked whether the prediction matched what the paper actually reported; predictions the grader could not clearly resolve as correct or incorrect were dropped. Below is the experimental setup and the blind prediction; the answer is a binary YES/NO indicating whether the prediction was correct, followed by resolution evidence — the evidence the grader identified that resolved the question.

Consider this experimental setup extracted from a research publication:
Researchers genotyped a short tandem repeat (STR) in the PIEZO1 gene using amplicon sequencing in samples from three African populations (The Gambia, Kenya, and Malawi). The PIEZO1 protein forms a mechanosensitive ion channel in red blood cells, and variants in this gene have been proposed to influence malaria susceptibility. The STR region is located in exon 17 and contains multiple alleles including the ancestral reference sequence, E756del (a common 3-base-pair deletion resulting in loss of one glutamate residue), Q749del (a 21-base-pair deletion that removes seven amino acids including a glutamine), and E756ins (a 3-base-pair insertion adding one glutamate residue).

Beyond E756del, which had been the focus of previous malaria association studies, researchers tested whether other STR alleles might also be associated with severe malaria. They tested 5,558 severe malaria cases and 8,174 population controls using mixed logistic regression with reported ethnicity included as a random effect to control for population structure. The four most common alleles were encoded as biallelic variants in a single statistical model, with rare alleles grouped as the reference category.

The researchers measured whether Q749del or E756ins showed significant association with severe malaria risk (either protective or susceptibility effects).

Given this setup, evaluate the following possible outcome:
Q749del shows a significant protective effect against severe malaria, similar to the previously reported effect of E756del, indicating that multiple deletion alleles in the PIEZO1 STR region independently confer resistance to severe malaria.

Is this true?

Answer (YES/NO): NO